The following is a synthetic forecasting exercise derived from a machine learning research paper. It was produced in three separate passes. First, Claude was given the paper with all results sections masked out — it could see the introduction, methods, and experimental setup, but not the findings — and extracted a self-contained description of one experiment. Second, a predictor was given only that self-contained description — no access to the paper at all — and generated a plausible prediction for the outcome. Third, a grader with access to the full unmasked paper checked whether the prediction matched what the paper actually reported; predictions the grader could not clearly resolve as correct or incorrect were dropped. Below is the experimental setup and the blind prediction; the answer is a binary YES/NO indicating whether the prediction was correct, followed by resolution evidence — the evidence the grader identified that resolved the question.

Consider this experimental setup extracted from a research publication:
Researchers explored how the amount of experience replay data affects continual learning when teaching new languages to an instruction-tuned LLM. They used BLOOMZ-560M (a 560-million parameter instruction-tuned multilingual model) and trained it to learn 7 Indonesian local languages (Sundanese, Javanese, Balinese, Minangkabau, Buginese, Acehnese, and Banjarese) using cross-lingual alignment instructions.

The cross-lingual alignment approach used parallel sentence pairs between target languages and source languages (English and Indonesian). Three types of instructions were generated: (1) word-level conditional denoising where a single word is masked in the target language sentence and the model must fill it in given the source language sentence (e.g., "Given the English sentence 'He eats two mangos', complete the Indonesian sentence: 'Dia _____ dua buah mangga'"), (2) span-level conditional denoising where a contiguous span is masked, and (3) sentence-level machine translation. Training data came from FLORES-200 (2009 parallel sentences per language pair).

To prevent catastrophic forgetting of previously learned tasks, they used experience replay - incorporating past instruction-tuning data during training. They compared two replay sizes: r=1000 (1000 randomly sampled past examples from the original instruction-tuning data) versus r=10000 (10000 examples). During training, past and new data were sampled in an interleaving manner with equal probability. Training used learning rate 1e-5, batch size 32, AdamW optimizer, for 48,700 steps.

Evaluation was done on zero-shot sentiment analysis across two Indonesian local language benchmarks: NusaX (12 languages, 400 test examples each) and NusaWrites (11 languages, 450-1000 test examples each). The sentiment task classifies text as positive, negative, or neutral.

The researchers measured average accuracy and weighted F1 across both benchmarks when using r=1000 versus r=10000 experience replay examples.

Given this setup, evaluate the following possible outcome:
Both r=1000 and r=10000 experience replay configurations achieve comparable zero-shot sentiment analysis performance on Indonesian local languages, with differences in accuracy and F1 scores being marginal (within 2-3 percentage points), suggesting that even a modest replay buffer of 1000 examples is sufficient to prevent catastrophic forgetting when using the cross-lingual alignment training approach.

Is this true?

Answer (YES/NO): NO